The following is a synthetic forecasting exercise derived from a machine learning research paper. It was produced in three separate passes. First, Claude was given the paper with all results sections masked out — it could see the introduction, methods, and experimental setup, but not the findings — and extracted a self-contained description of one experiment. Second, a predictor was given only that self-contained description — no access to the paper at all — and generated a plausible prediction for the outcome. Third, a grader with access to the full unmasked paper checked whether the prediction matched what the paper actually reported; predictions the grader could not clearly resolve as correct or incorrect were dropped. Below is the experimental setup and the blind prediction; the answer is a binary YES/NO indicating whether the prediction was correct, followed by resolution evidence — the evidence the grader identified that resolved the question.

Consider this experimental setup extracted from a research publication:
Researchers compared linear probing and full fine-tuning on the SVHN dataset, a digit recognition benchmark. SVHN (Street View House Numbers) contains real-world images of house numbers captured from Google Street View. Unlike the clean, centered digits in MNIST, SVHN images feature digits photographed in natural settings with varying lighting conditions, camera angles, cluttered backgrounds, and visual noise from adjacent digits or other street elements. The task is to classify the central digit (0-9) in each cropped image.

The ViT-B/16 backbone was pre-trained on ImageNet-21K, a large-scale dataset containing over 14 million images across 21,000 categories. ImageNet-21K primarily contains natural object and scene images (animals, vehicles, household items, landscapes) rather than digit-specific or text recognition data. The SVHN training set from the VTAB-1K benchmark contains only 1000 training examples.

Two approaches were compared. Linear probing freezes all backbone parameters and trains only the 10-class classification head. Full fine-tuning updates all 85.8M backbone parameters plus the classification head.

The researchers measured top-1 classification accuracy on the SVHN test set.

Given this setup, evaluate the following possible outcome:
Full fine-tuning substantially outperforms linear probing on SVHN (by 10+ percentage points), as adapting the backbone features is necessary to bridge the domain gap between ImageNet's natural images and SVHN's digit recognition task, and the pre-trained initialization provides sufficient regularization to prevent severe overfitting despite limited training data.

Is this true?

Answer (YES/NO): YES